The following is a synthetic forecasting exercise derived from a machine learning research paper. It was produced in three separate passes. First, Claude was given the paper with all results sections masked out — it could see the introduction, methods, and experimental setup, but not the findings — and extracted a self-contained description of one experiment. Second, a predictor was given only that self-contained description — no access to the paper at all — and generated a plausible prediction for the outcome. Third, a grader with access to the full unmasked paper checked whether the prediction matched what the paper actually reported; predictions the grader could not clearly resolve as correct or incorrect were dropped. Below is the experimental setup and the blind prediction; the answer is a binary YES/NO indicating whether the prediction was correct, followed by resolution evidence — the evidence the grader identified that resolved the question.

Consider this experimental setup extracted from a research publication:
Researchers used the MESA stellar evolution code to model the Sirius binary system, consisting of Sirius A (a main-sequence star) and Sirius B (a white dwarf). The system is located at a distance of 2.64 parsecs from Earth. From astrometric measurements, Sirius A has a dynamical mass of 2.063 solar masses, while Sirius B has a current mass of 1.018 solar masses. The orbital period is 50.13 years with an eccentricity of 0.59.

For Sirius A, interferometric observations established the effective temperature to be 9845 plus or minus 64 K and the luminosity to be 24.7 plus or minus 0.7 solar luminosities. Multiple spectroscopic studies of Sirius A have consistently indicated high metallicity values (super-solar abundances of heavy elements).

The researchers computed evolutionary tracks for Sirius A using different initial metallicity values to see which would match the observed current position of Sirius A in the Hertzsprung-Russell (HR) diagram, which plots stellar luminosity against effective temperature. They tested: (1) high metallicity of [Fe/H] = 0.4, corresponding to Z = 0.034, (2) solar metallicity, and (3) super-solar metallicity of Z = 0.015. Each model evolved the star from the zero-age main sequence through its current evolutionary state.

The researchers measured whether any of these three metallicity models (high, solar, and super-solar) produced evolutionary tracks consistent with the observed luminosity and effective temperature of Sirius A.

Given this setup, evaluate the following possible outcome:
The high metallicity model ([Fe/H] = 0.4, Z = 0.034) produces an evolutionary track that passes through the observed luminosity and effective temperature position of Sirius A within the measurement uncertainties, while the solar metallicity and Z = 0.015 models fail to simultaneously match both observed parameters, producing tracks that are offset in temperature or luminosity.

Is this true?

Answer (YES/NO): NO